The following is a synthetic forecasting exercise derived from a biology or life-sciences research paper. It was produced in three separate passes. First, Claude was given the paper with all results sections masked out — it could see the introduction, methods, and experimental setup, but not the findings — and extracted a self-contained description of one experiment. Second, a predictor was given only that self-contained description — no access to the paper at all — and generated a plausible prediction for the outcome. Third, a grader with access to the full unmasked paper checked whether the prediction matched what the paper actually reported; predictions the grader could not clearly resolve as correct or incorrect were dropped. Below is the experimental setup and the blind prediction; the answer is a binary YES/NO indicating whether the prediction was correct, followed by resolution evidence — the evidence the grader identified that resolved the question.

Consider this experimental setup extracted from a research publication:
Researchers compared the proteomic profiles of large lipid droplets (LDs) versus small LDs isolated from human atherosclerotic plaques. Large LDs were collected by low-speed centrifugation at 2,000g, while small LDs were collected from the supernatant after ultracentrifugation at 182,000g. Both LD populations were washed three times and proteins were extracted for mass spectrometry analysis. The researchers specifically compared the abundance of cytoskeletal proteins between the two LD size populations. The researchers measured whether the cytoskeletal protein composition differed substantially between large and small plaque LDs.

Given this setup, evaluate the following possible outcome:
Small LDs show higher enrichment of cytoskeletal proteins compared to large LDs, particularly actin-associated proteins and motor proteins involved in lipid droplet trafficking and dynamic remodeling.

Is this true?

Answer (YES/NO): NO